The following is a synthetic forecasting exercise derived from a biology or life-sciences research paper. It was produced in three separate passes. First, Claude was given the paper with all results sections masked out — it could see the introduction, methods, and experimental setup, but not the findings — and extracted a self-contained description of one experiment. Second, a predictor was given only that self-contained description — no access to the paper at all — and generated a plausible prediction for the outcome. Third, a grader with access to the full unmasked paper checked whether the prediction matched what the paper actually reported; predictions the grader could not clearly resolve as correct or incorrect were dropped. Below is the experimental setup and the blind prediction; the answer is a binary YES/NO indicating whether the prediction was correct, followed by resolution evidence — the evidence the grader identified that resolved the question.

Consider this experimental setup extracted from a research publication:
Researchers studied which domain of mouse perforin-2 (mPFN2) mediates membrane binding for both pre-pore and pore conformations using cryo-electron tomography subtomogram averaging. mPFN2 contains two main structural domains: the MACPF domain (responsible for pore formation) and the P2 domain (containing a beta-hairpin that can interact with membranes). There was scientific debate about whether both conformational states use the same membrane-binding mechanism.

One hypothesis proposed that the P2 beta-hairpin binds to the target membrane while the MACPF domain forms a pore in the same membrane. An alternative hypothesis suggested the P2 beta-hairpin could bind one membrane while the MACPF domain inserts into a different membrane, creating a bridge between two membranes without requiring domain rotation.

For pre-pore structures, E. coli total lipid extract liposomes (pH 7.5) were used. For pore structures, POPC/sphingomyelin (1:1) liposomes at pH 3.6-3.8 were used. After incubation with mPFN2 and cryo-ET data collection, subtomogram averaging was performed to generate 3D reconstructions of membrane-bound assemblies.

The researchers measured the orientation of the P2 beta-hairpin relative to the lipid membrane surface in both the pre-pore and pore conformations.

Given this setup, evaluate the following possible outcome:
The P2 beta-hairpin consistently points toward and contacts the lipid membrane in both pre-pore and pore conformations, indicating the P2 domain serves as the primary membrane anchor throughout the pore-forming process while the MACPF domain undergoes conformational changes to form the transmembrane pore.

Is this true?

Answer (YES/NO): YES